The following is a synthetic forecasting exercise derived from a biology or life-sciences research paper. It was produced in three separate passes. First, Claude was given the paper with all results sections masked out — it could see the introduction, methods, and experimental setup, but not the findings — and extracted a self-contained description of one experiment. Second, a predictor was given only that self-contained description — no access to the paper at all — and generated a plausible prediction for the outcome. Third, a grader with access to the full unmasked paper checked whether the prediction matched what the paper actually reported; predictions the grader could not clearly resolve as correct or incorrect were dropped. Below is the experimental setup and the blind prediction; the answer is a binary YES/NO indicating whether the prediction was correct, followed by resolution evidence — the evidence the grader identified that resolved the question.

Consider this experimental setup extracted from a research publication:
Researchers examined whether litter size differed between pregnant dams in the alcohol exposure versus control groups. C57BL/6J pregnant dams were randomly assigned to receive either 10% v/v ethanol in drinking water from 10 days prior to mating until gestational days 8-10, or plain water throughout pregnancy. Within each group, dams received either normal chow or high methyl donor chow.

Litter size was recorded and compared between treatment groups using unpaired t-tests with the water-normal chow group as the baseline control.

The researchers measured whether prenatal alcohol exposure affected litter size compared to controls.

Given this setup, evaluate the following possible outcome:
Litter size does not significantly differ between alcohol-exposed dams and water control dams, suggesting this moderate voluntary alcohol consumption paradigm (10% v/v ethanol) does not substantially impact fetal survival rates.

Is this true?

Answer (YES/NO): YES